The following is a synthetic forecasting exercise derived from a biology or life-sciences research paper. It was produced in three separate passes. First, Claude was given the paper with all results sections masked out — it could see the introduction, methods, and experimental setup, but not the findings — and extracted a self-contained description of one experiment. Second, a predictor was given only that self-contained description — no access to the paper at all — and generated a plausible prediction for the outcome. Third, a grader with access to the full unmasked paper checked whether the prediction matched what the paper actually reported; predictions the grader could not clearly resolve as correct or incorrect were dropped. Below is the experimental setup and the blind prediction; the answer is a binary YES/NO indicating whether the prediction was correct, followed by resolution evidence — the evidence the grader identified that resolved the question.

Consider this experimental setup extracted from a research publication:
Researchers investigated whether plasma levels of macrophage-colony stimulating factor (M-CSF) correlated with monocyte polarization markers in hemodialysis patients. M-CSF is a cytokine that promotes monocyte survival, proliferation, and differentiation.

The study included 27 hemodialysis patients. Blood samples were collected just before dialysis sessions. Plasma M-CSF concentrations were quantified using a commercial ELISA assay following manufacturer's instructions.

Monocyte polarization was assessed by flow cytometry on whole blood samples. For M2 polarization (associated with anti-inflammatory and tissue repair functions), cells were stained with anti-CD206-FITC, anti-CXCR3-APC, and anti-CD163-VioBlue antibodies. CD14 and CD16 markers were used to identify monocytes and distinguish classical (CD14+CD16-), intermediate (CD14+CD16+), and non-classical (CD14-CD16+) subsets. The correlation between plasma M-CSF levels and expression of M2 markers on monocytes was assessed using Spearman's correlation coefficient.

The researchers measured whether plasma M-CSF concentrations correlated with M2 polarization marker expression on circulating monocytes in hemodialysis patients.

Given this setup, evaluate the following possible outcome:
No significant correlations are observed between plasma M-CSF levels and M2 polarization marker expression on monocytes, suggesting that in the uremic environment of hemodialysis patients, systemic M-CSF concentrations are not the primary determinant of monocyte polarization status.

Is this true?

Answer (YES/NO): NO